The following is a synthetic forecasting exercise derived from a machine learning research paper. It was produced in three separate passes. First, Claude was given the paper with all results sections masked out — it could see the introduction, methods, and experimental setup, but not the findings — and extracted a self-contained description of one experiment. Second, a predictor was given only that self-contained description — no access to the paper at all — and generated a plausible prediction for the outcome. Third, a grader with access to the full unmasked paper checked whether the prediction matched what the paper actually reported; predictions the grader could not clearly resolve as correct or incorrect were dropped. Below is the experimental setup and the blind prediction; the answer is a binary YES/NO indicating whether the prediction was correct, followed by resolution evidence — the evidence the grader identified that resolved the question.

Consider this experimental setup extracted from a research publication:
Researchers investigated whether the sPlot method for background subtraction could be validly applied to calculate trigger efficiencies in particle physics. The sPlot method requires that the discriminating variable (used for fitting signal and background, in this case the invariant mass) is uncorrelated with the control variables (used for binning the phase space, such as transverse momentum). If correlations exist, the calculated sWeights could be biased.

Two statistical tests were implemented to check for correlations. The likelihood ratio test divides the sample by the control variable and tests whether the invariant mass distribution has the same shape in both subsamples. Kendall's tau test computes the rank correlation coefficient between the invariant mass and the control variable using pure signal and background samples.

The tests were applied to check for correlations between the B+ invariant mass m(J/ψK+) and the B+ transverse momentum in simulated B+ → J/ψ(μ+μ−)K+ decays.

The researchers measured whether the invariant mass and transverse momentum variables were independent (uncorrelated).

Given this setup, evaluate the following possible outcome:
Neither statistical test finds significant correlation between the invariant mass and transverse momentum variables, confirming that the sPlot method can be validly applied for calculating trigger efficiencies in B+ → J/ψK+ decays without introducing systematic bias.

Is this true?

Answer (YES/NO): NO